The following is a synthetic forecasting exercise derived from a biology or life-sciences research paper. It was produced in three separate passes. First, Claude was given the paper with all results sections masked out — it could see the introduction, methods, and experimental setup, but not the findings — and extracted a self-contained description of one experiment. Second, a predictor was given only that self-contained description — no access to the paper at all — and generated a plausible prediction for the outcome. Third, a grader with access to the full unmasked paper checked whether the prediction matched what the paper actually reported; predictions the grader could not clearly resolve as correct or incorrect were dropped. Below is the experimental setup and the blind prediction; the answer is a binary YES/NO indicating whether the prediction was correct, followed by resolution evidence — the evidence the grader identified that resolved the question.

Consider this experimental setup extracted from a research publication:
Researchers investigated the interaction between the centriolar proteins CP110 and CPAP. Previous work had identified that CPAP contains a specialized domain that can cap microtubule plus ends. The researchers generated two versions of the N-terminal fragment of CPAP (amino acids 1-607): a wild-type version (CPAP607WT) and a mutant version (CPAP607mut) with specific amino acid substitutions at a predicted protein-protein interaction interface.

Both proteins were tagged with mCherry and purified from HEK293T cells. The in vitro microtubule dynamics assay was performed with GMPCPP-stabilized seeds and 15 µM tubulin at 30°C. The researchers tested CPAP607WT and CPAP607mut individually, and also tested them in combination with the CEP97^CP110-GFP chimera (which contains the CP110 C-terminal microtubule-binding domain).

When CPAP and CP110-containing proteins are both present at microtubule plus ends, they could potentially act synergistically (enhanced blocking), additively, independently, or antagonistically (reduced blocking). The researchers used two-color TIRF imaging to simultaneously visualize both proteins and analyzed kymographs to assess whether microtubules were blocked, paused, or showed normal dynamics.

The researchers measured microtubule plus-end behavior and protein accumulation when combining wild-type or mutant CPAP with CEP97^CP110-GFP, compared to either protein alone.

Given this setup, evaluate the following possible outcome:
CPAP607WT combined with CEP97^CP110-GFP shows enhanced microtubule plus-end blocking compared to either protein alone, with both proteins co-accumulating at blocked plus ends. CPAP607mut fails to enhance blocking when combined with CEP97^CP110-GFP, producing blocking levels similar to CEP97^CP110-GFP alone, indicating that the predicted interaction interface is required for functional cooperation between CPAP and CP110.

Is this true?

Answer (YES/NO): YES